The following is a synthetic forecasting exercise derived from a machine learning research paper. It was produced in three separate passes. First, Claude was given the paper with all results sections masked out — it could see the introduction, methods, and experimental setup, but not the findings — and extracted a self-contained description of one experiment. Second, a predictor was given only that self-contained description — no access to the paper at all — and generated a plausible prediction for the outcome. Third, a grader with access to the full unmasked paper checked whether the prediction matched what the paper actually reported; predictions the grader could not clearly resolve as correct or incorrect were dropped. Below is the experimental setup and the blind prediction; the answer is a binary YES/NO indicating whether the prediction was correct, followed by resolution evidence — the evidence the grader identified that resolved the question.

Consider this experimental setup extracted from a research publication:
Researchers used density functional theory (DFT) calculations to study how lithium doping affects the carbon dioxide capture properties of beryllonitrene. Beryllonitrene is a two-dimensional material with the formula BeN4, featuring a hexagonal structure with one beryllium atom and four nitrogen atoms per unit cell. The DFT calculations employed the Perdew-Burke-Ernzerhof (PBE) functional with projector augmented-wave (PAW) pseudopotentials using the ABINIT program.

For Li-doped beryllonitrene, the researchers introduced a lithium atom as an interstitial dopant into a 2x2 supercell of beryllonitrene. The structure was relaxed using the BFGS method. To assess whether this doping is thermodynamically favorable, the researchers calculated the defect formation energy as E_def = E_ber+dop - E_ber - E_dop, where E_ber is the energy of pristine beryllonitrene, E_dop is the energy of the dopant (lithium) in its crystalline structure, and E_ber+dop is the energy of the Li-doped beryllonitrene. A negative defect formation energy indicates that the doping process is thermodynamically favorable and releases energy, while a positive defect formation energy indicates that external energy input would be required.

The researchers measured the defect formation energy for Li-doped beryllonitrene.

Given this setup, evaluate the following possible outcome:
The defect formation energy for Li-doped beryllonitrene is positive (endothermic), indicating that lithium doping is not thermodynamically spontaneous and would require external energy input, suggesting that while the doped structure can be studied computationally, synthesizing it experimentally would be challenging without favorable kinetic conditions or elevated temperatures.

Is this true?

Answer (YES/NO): NO